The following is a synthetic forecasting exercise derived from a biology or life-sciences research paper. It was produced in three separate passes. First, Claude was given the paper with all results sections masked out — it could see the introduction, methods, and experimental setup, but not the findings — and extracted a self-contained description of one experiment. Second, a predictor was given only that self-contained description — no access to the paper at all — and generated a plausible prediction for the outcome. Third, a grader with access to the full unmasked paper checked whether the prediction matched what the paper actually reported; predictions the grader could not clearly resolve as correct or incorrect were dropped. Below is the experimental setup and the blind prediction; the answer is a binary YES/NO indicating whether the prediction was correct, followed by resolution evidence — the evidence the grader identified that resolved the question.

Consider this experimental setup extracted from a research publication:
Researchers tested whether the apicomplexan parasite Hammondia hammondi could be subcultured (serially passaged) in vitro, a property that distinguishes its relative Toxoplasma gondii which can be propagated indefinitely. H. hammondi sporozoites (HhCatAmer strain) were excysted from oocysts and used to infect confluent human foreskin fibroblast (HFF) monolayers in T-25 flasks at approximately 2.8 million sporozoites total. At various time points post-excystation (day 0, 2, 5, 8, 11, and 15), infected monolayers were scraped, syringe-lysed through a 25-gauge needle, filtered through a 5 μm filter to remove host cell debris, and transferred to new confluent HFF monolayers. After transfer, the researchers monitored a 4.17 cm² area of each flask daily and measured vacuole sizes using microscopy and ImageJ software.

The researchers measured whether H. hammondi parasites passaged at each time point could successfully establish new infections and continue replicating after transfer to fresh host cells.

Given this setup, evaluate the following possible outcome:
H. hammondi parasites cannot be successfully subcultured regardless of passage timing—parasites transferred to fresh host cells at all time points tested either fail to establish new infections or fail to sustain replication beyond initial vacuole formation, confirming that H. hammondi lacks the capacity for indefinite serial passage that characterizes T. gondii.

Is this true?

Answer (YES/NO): NO